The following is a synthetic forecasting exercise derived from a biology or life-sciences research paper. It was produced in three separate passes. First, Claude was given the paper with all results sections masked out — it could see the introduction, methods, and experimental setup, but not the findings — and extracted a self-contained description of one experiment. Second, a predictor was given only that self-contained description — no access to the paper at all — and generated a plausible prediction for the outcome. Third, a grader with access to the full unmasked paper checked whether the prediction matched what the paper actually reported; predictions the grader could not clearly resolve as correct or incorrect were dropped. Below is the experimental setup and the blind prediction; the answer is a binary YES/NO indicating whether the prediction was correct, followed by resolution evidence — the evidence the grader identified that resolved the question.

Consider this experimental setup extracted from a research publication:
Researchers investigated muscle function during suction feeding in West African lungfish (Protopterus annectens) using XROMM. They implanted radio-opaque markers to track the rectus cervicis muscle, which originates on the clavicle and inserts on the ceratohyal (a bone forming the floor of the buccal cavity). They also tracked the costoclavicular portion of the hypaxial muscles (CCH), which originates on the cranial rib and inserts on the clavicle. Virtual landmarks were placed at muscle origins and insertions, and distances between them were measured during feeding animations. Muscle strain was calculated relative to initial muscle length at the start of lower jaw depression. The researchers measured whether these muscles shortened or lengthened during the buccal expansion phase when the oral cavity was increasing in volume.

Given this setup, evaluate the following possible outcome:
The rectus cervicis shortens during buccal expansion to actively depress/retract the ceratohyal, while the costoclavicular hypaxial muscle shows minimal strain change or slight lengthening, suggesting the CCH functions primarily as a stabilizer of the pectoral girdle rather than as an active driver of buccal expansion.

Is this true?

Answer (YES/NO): NO